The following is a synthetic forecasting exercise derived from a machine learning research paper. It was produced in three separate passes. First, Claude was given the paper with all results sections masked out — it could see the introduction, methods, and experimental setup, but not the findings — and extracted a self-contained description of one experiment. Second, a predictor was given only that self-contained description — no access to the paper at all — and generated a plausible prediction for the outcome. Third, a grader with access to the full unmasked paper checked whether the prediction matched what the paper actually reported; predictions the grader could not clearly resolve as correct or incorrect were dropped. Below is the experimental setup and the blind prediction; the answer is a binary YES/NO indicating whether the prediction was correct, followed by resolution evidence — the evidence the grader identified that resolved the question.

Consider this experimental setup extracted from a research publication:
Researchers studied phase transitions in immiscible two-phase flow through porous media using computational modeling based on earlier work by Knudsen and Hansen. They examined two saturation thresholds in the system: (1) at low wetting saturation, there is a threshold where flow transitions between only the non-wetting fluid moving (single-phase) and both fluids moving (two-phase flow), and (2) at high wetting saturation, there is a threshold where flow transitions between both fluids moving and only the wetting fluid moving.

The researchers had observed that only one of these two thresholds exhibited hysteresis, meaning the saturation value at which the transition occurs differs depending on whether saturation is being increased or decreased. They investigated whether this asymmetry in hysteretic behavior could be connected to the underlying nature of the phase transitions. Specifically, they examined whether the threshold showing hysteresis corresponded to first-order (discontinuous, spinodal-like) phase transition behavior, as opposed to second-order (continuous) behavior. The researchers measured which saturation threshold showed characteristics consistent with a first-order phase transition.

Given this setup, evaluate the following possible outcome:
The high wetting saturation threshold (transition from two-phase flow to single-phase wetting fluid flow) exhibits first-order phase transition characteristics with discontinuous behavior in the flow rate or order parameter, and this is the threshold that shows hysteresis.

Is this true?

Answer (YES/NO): YES